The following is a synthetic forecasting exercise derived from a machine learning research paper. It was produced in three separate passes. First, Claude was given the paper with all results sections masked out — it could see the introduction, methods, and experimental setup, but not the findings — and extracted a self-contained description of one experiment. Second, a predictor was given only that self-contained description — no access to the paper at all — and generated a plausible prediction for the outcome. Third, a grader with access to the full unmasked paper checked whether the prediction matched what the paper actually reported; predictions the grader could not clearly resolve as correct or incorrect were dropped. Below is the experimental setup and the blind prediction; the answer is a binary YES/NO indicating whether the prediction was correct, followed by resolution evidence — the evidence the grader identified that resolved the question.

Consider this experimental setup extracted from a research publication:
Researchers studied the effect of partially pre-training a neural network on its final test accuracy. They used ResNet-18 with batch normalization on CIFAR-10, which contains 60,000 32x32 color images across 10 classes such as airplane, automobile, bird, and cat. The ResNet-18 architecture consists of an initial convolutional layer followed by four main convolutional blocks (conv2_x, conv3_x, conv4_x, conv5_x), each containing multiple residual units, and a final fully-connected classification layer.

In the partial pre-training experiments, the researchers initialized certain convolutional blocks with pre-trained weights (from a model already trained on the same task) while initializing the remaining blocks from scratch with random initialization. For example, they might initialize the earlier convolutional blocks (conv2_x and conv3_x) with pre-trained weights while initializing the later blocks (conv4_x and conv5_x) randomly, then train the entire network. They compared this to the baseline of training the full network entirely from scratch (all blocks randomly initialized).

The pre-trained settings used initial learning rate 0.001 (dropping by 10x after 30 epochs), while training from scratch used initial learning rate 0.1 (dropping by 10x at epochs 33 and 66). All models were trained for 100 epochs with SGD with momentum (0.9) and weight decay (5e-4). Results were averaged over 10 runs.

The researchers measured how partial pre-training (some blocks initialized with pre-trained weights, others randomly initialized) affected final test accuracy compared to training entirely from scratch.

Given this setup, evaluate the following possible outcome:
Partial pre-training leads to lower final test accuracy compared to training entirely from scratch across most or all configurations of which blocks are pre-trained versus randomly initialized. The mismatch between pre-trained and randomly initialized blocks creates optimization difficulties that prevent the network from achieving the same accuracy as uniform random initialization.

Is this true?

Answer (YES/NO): YES